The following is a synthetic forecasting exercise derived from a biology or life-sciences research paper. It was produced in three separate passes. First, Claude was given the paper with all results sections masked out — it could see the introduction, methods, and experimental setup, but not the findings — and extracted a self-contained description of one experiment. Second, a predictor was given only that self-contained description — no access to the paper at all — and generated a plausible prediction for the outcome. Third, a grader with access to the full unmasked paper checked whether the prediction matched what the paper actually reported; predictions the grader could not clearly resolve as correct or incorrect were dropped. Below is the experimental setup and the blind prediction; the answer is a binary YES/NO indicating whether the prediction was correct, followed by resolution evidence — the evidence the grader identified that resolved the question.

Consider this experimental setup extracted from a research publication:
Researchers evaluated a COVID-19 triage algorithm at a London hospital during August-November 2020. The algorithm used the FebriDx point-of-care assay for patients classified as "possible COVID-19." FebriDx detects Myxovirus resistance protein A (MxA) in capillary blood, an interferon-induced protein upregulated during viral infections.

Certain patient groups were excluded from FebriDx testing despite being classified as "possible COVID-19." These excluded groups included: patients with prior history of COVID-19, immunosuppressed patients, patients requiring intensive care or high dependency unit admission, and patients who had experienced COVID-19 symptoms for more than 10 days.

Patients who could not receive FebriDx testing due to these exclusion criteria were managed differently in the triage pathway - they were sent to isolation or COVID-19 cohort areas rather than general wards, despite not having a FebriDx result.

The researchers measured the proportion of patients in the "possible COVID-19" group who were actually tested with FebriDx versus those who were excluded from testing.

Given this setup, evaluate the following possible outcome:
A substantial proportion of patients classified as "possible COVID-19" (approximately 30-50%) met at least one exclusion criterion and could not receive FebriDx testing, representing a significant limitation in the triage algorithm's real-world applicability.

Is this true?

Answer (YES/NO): NO